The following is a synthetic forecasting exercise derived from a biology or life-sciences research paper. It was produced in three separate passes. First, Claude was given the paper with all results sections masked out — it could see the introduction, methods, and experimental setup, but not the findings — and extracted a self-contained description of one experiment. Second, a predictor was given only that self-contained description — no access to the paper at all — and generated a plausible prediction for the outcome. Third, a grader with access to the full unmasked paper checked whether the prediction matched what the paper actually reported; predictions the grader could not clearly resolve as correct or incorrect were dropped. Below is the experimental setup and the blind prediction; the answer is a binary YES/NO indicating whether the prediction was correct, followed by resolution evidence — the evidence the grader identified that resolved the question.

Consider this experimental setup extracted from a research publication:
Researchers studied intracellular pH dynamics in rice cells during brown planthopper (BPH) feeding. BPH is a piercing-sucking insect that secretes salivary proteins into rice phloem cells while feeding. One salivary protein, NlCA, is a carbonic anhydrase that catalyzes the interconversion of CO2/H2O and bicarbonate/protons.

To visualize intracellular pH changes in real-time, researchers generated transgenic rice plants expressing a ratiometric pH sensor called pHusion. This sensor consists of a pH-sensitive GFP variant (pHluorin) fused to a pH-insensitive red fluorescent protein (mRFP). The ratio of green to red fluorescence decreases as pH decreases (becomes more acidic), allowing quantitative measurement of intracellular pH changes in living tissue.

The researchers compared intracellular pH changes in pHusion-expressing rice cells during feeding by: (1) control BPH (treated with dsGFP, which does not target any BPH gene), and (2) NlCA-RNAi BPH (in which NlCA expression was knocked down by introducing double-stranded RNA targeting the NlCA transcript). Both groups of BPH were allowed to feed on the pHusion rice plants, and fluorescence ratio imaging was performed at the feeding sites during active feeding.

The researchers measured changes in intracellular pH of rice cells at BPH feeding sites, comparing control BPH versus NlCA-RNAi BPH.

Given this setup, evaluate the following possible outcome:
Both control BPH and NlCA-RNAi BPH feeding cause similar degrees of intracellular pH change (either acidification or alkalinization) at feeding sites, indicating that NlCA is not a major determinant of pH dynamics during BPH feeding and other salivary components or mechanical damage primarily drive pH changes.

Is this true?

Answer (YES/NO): NO